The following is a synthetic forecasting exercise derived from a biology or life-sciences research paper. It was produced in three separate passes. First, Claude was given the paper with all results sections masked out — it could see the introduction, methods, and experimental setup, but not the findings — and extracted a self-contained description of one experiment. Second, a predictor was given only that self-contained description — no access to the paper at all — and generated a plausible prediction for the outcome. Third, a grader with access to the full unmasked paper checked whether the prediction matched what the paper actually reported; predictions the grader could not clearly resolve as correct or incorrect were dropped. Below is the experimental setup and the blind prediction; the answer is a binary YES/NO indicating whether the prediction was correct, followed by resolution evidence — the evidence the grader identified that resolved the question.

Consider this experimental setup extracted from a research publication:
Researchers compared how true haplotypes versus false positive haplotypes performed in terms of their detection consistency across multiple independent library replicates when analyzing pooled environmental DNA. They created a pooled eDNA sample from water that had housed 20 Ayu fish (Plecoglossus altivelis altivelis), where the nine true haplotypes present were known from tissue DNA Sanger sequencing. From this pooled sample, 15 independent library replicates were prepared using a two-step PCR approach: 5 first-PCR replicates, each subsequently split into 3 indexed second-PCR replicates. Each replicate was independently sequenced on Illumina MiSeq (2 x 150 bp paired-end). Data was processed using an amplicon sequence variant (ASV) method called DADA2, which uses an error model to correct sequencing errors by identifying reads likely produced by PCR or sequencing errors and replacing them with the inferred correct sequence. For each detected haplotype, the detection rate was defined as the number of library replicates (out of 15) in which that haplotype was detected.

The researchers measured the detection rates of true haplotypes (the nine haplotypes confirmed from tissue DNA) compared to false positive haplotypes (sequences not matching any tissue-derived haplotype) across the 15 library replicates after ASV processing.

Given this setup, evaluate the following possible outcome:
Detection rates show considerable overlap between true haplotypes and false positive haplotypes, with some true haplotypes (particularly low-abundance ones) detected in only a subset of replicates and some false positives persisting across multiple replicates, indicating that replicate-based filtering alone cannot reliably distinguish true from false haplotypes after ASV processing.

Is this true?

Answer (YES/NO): NO